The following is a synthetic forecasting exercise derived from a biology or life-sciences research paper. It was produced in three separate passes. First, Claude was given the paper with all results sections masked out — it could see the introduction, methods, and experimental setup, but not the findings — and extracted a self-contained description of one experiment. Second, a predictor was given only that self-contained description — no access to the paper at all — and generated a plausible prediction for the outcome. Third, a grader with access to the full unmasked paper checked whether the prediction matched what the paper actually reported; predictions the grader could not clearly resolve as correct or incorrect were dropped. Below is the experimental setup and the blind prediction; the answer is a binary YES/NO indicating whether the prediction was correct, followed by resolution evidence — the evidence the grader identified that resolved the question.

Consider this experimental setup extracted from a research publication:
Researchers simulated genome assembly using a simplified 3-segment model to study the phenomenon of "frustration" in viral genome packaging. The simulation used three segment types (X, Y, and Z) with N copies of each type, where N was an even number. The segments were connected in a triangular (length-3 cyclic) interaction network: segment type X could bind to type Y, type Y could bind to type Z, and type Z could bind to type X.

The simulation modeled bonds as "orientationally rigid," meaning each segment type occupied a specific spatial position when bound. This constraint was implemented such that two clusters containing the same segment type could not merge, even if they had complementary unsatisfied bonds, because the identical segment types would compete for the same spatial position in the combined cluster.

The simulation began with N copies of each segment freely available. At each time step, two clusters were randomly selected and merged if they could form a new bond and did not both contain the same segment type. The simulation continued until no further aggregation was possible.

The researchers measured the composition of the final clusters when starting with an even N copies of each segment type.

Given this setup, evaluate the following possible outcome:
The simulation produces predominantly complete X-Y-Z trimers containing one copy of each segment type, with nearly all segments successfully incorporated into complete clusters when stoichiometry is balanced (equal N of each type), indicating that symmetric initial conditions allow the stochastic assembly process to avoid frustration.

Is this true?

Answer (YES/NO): NO